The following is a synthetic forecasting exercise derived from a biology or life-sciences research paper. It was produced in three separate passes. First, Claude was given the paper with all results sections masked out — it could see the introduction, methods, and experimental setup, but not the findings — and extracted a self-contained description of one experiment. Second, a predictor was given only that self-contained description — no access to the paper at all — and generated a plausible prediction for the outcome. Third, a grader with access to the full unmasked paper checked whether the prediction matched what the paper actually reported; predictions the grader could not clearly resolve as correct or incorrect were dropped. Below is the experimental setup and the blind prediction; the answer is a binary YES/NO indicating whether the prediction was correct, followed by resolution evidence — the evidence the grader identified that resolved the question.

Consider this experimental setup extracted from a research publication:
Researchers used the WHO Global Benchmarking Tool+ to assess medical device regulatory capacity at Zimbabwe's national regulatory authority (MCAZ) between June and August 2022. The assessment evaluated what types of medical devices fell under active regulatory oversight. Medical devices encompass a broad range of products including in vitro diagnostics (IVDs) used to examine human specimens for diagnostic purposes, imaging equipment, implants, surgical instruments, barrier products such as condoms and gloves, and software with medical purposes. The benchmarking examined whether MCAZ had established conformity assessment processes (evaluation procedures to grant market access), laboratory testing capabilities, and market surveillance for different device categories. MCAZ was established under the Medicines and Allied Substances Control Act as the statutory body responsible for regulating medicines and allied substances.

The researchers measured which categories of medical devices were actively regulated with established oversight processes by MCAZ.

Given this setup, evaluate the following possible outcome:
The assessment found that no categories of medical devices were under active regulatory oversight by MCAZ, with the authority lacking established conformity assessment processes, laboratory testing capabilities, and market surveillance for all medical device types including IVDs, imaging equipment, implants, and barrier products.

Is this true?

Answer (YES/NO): NO